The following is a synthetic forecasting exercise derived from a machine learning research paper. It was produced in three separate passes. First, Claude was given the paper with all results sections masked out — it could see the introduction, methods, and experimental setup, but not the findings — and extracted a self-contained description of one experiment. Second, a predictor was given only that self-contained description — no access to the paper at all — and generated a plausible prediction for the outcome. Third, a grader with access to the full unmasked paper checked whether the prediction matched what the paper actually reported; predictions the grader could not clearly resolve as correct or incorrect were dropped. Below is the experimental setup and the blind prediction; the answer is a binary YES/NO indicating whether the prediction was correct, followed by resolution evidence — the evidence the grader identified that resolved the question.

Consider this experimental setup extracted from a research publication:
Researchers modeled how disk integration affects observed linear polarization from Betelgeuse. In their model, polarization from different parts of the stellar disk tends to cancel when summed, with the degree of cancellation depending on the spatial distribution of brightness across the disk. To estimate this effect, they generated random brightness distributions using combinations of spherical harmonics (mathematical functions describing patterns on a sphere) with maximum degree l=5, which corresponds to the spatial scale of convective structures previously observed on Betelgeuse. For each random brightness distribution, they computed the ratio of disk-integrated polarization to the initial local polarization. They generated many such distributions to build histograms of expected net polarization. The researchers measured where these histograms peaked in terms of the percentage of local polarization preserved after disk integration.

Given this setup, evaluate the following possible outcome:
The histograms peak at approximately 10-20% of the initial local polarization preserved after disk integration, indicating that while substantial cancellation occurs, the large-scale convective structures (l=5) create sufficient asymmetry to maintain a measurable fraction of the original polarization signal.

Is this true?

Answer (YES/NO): YES